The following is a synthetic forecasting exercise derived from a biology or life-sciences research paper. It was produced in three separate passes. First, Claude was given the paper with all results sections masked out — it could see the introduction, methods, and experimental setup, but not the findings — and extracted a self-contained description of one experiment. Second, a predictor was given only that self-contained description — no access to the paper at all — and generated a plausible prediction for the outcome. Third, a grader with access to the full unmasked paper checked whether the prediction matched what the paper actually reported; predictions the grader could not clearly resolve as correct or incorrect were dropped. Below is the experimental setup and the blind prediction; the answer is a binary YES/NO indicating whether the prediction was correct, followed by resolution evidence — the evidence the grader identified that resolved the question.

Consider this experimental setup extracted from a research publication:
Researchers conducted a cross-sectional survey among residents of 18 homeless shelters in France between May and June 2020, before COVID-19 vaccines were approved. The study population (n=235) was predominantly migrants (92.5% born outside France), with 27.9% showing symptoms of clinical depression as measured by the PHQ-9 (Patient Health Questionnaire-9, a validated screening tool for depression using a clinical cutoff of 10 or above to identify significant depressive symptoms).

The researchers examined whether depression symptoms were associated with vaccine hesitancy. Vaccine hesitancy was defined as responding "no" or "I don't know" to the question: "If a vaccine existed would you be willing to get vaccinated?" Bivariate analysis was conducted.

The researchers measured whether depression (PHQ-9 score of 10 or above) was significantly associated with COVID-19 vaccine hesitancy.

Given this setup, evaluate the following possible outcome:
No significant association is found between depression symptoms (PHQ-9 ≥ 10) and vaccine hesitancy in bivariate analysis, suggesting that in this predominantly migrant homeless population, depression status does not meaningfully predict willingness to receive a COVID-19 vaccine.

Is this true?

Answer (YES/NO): YES